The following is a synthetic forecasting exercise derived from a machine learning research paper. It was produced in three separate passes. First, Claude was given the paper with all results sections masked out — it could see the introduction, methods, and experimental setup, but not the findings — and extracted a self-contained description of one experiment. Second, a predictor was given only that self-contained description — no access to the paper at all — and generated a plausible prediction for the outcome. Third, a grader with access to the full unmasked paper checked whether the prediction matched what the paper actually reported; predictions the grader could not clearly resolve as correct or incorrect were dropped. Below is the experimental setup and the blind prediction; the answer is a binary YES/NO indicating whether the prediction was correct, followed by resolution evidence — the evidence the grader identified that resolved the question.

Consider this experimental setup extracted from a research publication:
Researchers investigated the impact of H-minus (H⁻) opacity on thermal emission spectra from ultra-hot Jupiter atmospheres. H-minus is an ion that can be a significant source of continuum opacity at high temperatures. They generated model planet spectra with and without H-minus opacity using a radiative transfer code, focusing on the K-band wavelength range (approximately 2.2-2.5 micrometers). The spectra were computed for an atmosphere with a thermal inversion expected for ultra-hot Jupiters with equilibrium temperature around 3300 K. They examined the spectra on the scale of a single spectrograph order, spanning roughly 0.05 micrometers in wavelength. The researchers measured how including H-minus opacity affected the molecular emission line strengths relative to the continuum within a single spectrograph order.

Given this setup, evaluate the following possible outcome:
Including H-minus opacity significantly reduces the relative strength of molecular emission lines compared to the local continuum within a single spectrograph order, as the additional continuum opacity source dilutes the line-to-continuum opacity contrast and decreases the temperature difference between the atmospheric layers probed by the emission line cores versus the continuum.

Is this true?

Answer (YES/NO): NO